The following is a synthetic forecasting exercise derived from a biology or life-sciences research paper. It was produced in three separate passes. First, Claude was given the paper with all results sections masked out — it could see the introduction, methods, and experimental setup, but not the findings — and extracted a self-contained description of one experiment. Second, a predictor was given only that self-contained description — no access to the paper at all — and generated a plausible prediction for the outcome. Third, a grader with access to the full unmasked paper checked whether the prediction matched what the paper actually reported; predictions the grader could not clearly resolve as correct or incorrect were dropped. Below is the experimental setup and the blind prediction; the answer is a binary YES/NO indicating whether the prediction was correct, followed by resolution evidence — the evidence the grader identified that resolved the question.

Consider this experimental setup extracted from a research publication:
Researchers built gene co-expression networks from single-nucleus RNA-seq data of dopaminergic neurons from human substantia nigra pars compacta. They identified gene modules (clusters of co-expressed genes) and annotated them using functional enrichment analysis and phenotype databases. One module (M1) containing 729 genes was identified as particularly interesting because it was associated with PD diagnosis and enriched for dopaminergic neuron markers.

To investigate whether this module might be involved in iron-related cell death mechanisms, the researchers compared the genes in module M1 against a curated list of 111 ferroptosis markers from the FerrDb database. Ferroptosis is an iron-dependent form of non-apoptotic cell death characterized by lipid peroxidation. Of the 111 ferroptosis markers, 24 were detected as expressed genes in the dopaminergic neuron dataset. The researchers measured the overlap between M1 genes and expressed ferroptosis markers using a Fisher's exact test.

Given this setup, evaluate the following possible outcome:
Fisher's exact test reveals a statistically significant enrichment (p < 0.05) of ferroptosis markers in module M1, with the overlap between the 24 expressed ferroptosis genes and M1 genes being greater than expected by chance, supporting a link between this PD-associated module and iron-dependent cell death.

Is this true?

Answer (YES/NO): YES